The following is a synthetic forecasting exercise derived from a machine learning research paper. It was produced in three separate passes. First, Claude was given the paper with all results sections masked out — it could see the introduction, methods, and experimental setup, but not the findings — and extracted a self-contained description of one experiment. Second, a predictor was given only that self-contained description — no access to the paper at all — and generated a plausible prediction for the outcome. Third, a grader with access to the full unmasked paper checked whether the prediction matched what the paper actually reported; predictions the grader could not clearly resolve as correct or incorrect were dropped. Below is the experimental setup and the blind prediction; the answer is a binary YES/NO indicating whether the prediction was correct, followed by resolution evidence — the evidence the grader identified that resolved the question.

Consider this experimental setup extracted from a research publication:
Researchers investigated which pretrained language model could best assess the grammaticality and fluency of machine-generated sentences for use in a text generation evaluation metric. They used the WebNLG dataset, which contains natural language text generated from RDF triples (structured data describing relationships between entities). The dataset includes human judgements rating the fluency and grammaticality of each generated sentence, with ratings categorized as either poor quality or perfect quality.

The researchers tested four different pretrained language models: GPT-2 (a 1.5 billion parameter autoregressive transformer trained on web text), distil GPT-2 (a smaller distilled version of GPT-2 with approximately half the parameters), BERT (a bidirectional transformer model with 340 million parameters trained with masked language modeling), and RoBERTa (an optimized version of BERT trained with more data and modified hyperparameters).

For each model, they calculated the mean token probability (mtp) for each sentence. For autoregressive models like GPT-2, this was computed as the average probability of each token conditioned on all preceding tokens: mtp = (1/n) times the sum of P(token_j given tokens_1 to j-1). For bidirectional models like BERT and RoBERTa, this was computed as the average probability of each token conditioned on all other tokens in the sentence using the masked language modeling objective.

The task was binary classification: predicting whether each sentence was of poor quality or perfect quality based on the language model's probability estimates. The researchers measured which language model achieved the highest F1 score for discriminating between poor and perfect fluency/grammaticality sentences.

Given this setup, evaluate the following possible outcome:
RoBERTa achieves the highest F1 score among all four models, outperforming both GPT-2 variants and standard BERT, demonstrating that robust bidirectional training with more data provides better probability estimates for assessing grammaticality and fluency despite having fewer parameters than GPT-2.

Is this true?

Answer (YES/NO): NO